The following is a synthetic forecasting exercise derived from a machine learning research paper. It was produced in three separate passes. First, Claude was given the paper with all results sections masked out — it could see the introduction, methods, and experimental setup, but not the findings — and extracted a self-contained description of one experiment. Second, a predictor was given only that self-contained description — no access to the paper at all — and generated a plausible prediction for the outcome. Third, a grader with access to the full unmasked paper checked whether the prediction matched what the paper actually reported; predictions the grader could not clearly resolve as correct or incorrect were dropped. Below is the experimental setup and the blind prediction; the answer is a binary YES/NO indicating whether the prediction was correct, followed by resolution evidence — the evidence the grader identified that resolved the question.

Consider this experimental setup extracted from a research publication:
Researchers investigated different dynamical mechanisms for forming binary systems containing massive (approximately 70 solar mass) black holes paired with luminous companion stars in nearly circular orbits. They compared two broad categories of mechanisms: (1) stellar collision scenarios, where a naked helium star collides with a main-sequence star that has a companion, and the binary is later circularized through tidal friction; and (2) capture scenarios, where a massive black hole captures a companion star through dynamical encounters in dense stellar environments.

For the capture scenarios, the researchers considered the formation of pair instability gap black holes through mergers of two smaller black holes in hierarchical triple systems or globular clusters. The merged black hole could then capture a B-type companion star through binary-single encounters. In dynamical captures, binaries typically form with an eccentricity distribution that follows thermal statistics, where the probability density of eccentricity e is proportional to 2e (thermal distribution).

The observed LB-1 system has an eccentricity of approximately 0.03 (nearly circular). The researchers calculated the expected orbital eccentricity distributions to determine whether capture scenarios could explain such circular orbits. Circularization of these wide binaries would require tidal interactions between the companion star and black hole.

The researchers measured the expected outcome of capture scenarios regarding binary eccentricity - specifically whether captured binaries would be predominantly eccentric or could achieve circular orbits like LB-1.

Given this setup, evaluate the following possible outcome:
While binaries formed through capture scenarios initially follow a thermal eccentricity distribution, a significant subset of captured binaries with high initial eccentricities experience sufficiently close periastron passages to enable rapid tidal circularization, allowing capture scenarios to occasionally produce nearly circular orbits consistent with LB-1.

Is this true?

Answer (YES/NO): NO